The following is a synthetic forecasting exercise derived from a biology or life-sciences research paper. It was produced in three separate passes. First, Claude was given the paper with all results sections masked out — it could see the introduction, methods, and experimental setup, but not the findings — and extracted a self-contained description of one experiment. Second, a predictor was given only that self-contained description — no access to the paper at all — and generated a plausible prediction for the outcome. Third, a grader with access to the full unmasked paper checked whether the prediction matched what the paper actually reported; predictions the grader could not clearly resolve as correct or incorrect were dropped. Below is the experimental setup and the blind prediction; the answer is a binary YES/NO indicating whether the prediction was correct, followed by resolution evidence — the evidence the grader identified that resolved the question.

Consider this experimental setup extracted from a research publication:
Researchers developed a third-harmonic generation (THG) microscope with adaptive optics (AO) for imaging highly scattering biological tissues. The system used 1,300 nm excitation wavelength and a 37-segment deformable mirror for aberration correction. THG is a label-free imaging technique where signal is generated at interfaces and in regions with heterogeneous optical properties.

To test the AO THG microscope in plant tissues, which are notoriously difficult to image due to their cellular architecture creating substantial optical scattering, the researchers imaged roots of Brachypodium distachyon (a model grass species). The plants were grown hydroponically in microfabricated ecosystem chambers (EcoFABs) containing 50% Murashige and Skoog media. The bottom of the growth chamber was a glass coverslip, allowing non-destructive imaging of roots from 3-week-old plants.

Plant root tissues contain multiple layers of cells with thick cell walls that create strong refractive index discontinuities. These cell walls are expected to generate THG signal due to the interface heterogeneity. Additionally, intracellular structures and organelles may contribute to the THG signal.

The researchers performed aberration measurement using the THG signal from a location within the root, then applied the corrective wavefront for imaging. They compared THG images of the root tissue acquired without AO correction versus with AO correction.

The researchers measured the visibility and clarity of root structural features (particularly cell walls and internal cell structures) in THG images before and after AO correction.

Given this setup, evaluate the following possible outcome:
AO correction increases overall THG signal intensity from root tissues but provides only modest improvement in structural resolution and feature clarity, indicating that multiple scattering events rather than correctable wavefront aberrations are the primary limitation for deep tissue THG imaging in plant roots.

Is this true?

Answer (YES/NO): NO